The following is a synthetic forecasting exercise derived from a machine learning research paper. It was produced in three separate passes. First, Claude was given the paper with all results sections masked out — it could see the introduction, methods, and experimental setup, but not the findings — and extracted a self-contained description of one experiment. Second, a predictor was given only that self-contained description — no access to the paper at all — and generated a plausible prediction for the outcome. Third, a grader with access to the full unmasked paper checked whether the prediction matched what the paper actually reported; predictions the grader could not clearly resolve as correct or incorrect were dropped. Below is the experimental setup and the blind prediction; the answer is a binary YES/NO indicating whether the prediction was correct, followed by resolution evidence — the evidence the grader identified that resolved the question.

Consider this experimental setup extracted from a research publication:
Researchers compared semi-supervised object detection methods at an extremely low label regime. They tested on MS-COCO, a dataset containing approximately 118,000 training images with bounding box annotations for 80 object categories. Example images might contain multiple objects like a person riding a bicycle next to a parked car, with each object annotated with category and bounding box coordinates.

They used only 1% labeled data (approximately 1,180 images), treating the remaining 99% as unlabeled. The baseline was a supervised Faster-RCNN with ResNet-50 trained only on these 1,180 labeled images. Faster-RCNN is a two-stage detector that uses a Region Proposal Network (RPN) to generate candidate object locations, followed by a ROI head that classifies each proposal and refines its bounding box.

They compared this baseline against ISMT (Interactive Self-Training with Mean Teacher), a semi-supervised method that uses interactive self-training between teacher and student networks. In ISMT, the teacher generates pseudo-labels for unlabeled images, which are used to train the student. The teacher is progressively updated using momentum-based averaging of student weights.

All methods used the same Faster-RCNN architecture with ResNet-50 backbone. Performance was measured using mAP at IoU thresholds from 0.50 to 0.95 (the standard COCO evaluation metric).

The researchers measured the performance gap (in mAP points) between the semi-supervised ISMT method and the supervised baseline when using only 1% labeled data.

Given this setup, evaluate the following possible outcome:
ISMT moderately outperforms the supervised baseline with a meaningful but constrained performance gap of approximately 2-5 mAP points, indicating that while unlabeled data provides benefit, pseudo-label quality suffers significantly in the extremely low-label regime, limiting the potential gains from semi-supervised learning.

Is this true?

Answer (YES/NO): NO